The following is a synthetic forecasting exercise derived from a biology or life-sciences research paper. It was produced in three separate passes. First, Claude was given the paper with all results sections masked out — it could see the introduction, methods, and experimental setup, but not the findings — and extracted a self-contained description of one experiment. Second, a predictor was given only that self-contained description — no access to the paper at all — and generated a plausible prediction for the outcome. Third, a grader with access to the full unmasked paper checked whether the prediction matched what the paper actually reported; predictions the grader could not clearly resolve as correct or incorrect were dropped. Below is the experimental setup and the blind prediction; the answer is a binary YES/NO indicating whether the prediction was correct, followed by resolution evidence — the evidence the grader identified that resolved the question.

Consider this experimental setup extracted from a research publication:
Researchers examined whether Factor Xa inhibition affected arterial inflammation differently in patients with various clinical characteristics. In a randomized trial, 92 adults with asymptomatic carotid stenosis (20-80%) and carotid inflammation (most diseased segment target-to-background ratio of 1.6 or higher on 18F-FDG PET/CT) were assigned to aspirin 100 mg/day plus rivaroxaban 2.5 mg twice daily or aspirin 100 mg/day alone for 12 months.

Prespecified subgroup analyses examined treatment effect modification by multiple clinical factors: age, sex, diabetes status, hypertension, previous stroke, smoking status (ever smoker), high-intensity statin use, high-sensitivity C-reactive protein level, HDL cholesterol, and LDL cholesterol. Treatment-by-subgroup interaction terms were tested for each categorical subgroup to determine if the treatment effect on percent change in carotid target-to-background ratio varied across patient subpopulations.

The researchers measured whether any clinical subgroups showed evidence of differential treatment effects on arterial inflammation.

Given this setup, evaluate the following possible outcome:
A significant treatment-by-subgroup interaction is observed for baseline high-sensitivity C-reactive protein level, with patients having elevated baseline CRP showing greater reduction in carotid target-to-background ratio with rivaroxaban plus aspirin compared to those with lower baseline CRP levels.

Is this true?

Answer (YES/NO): NO